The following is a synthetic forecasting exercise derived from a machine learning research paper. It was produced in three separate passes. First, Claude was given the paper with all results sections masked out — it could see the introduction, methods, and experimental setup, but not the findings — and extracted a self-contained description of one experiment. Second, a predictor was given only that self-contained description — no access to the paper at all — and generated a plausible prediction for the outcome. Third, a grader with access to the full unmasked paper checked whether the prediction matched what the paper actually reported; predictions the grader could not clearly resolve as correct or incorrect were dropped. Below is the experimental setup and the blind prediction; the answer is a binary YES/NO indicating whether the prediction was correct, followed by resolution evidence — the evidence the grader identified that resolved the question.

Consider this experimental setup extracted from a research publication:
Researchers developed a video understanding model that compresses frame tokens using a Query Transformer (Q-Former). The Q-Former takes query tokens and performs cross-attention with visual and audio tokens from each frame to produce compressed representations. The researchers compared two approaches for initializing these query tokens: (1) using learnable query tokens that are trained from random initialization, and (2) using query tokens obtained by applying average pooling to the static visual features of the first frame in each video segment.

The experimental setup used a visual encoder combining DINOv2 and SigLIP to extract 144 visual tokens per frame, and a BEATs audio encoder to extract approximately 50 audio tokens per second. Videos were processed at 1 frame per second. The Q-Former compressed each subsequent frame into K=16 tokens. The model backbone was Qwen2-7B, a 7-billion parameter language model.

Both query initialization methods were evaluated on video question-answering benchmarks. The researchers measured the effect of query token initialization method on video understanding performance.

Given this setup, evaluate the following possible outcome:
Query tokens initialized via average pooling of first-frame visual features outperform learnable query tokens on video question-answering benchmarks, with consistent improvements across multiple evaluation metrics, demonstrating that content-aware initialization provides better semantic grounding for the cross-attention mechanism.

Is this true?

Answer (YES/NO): NO